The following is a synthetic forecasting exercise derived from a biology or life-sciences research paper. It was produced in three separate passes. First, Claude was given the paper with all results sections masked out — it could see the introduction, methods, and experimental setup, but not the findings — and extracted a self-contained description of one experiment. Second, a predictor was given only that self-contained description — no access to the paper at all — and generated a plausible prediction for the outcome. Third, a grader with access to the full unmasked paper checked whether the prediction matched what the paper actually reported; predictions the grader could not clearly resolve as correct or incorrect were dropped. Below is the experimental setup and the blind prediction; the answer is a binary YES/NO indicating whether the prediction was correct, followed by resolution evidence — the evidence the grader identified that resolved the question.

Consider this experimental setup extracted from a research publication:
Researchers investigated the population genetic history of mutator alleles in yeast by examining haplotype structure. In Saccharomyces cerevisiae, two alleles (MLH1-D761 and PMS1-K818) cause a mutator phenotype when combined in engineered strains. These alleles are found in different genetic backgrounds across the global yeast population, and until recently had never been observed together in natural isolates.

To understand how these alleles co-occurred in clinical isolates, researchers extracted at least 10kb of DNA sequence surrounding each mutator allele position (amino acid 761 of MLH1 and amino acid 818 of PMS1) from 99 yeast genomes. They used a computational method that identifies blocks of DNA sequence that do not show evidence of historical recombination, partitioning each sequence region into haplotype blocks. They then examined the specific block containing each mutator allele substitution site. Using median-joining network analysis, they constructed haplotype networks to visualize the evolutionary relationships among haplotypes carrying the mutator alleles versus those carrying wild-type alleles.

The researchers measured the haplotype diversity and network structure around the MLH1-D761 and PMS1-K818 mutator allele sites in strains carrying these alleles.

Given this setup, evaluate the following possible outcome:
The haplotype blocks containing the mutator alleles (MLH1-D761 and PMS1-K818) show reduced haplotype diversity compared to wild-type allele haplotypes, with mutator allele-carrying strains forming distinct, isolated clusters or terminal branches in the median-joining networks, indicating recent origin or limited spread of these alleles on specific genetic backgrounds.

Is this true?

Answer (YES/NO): NO